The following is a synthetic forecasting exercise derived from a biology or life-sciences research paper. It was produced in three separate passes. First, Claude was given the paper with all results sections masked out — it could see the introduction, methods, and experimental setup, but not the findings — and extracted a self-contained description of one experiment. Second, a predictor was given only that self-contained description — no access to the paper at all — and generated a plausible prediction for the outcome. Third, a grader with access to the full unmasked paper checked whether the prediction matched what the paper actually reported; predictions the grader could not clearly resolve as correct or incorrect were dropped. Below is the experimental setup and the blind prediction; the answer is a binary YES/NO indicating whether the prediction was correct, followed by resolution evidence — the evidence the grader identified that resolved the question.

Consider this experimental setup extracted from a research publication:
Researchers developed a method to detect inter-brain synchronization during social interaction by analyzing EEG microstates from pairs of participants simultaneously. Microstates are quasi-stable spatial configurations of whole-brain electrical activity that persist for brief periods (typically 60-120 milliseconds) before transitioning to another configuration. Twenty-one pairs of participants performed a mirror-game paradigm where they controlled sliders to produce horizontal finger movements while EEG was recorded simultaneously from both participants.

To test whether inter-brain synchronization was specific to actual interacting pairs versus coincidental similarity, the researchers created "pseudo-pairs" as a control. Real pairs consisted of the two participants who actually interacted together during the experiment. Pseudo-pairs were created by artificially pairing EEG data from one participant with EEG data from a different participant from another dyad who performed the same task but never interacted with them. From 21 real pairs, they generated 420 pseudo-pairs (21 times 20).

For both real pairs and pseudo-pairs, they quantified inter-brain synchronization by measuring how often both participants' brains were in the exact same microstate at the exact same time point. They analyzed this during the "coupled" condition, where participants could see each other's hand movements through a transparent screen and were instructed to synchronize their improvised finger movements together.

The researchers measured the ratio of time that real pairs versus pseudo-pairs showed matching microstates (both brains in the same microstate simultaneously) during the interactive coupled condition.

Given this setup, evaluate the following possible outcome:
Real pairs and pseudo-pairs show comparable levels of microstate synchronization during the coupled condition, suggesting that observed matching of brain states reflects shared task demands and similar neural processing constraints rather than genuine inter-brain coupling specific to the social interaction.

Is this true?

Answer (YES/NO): YES